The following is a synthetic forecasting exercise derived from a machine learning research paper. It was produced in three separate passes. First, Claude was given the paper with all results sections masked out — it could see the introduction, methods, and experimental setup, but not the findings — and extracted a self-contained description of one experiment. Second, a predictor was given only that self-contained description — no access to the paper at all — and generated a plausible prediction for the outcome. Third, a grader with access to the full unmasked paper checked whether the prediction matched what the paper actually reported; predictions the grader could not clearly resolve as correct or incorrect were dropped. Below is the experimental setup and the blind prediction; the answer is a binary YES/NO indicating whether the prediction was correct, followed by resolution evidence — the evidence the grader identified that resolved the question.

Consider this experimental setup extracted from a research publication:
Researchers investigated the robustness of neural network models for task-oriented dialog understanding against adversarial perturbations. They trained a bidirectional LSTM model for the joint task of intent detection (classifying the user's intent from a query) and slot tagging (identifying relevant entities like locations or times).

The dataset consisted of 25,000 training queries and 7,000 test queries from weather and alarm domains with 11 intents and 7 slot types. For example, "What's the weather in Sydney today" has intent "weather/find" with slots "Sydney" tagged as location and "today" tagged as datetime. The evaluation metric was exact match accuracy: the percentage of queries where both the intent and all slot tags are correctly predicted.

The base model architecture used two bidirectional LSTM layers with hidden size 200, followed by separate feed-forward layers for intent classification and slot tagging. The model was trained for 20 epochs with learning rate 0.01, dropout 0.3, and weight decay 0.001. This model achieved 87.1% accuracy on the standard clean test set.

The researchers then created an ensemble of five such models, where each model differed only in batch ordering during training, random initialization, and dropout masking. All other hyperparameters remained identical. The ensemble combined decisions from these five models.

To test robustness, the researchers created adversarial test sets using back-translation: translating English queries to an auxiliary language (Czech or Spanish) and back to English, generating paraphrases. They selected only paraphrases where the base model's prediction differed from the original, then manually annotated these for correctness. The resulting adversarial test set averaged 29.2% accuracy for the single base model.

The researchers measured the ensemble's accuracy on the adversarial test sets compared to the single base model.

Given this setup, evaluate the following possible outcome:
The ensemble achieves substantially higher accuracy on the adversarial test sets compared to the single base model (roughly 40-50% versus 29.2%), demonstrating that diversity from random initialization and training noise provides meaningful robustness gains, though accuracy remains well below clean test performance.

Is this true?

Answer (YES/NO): NO